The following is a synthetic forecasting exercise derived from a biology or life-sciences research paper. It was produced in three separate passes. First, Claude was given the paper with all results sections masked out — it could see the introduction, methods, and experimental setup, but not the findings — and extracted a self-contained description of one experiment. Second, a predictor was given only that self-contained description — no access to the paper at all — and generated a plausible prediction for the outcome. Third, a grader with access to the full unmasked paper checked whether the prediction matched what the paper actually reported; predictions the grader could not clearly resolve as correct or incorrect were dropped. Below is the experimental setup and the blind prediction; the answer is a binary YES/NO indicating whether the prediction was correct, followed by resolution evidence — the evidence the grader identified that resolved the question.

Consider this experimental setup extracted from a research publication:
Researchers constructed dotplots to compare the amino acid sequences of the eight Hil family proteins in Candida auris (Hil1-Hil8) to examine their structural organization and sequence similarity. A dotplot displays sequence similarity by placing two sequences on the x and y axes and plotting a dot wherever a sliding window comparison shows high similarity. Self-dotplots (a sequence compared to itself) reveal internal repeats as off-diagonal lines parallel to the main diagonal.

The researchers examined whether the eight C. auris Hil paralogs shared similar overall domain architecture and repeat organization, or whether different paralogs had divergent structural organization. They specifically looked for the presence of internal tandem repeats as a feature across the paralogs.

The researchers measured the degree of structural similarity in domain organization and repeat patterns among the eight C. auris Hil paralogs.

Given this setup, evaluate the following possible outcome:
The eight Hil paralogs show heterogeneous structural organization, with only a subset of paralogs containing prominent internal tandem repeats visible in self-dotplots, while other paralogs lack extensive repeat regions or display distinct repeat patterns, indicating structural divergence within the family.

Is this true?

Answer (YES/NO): YES